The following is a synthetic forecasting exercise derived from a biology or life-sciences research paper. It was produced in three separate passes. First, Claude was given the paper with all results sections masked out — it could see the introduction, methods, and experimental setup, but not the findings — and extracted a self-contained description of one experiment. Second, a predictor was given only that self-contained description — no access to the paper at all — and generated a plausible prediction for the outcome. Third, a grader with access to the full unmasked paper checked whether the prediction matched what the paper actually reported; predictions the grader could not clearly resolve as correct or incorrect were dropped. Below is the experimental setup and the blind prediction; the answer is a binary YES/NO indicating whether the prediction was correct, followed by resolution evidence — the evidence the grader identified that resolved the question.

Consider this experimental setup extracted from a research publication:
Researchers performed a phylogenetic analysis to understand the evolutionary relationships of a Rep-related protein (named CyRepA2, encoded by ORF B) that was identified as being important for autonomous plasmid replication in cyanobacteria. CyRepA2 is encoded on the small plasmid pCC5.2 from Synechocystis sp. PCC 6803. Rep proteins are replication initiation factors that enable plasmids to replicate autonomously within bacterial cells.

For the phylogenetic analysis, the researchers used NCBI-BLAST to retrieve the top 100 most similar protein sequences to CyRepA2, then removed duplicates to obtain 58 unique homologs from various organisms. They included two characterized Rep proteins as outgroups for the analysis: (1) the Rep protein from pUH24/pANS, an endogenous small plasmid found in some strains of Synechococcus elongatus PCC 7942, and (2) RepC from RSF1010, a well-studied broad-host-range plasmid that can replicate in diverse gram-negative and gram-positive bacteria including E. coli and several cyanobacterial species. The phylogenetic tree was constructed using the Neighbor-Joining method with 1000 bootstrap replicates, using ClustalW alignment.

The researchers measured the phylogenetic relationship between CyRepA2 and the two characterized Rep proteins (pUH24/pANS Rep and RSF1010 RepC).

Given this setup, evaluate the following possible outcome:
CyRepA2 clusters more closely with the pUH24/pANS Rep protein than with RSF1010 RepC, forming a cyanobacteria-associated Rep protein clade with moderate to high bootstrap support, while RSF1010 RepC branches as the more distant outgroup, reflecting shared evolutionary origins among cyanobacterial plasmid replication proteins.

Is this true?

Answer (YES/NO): NO